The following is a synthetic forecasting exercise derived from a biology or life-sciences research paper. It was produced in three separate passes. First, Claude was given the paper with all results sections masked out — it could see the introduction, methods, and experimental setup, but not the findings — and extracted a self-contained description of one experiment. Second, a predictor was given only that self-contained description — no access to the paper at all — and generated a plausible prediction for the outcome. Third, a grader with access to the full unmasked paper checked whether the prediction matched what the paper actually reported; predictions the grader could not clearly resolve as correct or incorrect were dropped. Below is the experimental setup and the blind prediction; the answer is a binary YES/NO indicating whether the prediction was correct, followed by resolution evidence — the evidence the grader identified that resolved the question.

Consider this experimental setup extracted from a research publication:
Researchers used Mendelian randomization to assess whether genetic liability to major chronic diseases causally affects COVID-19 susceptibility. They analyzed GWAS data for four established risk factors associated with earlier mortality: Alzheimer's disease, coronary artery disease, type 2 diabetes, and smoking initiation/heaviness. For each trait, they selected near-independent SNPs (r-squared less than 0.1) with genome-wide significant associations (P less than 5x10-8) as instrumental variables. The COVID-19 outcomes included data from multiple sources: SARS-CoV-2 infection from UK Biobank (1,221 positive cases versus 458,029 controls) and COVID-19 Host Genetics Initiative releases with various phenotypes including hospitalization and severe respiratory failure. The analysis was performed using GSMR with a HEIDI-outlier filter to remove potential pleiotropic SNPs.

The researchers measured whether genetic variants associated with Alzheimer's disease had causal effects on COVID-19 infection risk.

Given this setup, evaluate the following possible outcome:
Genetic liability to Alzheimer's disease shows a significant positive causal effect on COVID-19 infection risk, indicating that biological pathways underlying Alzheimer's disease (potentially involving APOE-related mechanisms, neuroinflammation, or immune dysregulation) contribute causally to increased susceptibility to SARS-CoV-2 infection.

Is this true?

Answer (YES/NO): YES